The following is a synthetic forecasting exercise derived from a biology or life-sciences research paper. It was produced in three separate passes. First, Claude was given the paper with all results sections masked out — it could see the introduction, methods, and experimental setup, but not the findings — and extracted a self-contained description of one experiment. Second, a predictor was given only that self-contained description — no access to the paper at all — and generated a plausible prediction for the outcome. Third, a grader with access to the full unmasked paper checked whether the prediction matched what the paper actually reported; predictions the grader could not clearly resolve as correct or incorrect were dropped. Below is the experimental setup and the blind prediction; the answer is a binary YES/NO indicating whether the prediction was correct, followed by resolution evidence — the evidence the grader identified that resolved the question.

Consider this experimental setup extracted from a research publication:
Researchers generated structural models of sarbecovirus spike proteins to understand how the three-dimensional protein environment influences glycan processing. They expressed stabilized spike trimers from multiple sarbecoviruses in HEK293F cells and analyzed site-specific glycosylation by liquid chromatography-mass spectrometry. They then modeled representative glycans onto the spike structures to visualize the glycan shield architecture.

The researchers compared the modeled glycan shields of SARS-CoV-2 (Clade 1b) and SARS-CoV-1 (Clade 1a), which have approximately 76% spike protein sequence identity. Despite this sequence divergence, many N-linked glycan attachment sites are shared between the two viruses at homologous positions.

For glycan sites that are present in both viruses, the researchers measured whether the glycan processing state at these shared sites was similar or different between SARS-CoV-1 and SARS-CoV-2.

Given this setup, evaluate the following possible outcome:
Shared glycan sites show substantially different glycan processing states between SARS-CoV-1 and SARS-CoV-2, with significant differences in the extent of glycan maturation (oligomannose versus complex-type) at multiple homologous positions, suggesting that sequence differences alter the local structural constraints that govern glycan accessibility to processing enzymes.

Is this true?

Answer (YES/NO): YES